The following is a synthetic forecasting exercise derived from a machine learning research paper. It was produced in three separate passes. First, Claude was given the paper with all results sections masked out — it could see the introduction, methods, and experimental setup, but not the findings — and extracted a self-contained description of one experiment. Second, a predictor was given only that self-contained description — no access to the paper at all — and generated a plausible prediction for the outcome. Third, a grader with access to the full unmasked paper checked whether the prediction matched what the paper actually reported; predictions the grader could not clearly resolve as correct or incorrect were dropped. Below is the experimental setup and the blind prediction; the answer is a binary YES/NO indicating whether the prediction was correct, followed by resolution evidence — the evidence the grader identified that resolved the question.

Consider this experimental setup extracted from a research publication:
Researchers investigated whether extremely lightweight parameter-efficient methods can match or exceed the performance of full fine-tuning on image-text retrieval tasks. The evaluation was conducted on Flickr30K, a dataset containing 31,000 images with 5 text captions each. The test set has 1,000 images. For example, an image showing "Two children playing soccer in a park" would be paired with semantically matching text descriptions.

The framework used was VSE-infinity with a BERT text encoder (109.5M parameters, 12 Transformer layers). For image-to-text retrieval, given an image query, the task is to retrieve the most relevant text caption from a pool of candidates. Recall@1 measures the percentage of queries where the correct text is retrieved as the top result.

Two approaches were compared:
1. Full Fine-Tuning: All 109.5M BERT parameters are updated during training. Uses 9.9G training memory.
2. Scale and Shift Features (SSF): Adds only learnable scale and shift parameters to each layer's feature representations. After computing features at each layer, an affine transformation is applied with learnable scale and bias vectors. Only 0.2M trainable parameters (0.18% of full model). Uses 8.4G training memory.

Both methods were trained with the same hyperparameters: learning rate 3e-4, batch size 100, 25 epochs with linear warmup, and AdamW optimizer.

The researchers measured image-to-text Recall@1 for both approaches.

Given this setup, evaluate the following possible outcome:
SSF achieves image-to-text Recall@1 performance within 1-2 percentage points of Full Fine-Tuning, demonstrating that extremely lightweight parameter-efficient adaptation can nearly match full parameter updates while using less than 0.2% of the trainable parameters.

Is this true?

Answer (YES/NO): YES